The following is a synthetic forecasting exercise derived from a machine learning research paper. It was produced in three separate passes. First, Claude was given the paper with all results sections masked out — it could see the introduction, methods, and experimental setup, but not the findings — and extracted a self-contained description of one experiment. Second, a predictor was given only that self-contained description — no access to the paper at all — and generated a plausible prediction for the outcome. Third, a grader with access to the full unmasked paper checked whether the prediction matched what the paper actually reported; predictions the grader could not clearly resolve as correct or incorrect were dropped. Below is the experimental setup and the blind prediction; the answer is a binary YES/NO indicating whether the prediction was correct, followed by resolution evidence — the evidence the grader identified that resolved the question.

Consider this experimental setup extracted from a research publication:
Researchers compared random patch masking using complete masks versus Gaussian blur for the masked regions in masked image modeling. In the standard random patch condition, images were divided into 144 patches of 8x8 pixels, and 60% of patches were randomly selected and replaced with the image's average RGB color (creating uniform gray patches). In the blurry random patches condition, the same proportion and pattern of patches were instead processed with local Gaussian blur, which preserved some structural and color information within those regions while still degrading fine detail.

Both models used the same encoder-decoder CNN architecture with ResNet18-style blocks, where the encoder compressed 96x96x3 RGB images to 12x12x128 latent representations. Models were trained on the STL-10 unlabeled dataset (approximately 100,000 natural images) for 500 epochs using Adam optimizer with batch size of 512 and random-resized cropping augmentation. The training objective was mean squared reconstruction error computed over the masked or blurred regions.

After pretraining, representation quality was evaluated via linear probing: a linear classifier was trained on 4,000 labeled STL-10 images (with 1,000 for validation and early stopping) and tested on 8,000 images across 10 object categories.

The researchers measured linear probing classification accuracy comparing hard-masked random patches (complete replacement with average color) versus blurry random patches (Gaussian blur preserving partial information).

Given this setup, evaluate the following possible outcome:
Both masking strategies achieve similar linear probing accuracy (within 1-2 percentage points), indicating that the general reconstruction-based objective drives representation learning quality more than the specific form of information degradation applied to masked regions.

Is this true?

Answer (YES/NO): NO